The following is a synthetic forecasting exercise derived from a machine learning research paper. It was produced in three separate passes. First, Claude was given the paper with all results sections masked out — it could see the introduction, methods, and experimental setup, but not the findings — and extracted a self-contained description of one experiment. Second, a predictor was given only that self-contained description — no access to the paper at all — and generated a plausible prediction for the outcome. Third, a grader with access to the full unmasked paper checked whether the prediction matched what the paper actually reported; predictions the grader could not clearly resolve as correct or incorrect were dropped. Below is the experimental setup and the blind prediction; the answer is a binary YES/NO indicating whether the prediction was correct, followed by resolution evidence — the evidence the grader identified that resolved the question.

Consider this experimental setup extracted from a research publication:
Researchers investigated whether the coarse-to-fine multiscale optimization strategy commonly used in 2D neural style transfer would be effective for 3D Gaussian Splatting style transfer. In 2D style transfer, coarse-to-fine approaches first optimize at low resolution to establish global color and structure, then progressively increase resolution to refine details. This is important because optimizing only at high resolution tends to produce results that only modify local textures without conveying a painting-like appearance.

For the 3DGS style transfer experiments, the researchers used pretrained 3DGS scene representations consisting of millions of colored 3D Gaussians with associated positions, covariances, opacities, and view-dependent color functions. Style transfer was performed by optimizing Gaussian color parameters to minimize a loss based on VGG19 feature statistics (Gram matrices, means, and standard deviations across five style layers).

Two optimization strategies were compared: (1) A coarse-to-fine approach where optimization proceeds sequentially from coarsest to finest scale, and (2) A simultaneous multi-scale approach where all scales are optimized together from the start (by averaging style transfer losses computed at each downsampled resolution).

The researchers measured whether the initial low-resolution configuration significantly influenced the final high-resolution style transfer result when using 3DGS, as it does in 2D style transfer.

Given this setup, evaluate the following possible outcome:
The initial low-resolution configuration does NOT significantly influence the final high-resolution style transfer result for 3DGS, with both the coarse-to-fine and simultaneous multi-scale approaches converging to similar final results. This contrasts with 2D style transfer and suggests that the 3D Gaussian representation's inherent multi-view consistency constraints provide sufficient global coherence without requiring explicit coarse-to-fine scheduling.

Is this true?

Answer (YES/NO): NO